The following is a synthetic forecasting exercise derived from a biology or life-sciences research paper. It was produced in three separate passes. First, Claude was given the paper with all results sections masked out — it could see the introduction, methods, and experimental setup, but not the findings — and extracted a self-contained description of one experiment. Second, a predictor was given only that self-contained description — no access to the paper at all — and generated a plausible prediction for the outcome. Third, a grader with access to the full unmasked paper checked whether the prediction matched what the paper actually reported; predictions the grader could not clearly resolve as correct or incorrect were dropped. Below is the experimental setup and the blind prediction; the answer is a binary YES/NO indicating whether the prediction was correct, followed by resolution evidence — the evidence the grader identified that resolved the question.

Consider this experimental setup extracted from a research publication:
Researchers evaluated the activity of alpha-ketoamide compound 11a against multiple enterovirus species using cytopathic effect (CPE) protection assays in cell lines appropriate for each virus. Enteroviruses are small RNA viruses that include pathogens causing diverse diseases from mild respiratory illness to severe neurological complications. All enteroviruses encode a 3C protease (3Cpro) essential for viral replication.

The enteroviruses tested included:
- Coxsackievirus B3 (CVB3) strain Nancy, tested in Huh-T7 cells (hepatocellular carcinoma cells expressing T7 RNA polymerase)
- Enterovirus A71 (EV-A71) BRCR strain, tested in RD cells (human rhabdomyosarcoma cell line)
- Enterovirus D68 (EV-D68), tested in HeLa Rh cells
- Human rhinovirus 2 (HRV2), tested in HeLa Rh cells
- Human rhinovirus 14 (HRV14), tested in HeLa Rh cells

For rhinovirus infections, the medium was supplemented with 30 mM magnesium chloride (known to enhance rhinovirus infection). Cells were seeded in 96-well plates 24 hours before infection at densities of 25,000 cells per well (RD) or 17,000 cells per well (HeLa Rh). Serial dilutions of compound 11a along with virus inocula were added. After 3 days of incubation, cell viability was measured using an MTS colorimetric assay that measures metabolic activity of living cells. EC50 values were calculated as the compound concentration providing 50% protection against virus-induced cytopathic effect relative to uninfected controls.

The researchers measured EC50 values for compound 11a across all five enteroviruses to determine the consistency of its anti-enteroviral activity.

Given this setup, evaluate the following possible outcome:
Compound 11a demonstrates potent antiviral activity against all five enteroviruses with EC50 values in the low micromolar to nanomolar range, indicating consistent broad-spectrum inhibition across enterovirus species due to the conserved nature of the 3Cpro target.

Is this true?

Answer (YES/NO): NO